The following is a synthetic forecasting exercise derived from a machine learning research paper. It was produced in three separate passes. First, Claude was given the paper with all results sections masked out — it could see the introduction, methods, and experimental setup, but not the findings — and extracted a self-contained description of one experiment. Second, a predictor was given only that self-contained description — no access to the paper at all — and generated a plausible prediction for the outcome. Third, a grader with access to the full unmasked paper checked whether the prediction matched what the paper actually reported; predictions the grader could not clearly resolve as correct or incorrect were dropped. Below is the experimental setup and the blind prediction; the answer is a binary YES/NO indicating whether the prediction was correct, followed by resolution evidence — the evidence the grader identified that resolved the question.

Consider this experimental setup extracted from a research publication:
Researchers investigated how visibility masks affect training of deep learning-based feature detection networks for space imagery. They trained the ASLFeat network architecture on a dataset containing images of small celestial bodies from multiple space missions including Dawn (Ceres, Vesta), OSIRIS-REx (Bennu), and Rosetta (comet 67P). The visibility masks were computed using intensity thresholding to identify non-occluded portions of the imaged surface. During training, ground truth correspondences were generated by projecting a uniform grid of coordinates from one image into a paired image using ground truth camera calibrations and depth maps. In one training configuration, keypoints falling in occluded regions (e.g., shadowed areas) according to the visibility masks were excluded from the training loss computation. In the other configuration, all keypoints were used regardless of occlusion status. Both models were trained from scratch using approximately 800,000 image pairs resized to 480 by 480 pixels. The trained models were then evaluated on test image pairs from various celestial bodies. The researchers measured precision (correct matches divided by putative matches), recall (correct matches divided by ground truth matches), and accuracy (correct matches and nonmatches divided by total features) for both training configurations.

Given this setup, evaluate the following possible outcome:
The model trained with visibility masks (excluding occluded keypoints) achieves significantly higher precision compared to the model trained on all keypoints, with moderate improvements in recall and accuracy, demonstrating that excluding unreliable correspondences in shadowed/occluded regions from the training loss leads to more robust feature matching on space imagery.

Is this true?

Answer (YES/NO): NO